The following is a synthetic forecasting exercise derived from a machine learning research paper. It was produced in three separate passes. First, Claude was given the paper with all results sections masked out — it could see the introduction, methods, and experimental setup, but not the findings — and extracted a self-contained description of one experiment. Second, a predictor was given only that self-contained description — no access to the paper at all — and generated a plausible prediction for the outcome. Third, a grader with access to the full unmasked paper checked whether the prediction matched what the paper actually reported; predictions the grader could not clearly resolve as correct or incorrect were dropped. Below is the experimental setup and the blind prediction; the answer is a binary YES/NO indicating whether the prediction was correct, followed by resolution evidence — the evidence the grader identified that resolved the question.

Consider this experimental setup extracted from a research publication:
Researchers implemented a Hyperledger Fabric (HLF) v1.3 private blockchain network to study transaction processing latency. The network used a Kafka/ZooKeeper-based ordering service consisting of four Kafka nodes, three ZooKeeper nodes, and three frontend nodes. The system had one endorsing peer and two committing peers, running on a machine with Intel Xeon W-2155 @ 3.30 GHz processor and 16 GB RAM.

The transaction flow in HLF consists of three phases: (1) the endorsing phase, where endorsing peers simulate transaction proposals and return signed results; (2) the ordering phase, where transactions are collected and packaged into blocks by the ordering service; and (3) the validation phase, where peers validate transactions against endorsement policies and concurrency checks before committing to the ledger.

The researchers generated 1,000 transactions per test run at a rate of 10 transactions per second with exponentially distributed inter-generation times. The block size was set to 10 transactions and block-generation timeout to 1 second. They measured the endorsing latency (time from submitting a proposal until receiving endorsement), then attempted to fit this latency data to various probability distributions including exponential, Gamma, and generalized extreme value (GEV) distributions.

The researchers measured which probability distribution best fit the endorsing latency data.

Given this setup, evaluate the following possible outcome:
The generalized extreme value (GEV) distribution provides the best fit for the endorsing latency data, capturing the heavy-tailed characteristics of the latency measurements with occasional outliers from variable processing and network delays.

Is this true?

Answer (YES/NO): NO